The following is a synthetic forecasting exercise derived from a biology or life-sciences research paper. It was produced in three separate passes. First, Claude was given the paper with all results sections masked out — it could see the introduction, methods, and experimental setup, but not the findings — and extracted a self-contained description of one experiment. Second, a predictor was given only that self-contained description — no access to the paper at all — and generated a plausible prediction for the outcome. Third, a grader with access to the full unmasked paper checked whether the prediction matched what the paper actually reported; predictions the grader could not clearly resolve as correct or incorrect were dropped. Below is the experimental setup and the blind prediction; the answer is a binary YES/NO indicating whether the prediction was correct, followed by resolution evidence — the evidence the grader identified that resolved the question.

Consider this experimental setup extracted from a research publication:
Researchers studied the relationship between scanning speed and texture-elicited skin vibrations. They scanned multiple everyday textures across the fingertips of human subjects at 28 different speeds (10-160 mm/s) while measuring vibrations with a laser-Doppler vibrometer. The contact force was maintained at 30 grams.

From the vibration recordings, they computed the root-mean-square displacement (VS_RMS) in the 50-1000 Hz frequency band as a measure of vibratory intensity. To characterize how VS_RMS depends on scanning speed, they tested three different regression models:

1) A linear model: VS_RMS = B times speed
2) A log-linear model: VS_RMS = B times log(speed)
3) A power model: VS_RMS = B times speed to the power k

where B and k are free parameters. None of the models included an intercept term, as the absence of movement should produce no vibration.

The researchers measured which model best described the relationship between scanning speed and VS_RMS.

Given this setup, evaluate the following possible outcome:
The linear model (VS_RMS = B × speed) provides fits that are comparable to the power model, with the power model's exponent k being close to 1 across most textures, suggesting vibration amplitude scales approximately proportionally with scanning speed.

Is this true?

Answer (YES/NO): NO